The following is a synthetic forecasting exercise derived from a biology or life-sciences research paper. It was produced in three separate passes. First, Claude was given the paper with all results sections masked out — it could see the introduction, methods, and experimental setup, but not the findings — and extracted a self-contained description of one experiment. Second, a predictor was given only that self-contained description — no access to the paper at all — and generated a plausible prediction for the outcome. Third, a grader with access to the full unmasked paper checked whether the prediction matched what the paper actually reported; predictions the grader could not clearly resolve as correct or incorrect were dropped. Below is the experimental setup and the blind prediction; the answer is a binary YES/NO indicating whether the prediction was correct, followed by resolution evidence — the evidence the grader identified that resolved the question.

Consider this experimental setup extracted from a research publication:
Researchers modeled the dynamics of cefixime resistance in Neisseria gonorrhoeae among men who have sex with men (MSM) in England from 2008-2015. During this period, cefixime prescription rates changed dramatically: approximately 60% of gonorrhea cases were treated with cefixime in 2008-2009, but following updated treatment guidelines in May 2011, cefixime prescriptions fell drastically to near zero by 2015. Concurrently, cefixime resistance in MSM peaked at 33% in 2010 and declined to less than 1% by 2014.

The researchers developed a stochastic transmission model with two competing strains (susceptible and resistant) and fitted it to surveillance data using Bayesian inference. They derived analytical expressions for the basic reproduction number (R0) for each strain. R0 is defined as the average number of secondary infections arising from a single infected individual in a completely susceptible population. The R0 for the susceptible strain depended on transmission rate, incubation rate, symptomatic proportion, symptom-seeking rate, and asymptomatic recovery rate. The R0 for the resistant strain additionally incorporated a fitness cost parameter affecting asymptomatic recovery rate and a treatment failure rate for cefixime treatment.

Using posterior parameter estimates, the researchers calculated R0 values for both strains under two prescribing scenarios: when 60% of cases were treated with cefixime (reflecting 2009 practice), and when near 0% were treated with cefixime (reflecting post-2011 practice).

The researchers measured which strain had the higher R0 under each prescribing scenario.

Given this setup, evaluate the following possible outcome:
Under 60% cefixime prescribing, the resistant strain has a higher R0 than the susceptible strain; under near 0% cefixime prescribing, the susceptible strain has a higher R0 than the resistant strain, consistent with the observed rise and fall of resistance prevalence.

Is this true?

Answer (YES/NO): YES